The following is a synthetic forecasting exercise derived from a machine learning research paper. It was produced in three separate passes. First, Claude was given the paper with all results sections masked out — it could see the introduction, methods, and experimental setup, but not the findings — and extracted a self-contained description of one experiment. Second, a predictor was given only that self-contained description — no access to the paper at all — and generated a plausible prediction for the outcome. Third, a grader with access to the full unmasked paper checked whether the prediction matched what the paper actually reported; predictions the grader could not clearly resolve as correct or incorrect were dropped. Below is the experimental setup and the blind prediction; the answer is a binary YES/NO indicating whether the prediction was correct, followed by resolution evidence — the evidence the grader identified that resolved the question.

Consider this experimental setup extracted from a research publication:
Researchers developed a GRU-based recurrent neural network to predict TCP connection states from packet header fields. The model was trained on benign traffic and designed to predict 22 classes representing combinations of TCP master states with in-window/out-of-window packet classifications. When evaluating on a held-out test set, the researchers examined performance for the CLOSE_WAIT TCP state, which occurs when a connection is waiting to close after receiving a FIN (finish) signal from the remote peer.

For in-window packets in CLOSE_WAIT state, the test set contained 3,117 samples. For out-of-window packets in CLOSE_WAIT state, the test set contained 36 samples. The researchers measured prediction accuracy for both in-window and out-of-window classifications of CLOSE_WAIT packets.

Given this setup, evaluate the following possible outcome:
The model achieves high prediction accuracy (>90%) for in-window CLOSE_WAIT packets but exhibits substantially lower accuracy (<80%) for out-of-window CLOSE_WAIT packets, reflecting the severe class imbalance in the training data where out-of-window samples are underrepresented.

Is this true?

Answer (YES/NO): YES